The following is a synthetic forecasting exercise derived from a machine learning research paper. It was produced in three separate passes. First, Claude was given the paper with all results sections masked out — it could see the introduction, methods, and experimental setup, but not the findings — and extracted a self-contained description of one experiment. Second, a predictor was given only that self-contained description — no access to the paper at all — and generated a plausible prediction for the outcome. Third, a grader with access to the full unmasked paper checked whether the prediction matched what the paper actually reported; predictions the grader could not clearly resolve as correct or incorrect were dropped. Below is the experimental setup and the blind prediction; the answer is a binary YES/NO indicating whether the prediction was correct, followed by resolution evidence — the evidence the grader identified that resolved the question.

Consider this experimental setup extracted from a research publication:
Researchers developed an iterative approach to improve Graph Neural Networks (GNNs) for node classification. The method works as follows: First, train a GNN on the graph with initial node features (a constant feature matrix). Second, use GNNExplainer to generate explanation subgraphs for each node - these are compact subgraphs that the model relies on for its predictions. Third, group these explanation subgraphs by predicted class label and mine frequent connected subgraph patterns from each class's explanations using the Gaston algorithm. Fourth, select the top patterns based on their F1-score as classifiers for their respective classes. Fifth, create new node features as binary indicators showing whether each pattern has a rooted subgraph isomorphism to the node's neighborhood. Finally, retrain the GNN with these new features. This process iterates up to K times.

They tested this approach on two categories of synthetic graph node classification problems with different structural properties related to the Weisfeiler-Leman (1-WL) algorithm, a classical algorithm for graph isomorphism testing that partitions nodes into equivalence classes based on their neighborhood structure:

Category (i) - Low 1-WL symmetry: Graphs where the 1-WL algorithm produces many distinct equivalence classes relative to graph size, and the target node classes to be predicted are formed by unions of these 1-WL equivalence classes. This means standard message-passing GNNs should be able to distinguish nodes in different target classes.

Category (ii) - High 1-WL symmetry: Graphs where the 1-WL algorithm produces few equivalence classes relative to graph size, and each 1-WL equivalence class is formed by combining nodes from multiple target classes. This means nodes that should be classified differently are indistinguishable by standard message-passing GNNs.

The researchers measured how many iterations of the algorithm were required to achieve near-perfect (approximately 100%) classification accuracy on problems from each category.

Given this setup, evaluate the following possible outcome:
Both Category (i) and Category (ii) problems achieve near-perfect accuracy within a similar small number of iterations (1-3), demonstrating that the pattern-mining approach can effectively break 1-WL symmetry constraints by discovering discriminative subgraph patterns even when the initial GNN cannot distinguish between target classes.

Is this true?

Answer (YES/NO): NO